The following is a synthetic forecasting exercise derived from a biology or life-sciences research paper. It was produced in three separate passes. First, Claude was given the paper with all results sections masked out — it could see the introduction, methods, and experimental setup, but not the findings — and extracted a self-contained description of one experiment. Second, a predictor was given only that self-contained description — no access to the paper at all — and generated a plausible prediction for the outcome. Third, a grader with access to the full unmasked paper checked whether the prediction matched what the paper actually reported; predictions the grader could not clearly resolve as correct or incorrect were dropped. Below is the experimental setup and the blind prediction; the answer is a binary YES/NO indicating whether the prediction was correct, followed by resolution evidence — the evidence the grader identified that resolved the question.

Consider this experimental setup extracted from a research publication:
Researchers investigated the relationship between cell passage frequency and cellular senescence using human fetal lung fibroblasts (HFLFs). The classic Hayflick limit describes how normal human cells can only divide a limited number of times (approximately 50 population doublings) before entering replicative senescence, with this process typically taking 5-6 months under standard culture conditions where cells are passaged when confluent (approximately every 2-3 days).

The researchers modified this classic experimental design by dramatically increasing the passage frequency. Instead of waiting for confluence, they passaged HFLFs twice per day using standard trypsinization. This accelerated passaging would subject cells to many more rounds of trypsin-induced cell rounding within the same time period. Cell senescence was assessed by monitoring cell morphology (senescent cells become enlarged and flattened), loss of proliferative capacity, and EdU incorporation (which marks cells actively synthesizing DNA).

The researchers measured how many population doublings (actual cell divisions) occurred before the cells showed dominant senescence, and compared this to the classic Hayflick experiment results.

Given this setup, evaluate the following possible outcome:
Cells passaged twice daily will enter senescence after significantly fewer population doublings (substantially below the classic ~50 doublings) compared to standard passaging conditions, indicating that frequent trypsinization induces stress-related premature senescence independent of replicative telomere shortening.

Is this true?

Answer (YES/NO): YES